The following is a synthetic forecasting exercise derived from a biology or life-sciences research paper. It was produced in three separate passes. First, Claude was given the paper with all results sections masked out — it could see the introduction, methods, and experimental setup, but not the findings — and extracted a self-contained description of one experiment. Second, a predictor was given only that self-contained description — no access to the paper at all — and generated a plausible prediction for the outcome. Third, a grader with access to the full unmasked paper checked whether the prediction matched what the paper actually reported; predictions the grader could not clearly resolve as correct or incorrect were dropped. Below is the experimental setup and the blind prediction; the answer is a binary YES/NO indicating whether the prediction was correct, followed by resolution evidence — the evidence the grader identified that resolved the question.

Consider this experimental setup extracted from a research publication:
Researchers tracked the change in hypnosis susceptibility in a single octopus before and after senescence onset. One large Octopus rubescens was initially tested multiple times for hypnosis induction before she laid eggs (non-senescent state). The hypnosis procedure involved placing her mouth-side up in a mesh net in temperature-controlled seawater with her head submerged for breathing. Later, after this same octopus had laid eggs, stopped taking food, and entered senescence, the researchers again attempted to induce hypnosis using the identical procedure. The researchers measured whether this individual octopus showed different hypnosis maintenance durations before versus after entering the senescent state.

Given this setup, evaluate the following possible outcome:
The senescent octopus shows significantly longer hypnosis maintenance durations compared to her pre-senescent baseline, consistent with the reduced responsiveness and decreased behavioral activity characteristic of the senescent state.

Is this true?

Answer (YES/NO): NO